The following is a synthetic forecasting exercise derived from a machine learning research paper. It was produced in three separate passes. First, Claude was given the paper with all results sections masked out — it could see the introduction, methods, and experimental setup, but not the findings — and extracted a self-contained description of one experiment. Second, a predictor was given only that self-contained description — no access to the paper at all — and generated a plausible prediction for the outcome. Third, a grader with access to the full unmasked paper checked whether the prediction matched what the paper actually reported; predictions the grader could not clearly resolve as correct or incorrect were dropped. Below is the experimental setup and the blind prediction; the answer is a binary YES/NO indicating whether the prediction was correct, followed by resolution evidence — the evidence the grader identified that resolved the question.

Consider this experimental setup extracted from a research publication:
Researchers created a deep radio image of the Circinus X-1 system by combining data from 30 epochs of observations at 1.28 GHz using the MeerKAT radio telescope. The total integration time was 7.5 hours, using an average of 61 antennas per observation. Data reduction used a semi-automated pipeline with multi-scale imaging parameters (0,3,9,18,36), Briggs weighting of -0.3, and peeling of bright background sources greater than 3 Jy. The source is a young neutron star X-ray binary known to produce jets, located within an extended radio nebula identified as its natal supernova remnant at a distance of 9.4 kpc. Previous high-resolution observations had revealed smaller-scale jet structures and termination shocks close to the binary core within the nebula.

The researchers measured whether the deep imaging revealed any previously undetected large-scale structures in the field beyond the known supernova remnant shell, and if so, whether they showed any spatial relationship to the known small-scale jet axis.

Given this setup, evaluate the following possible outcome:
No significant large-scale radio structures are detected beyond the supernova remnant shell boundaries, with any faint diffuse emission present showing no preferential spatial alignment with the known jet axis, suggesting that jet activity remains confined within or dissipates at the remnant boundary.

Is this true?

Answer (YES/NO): NO